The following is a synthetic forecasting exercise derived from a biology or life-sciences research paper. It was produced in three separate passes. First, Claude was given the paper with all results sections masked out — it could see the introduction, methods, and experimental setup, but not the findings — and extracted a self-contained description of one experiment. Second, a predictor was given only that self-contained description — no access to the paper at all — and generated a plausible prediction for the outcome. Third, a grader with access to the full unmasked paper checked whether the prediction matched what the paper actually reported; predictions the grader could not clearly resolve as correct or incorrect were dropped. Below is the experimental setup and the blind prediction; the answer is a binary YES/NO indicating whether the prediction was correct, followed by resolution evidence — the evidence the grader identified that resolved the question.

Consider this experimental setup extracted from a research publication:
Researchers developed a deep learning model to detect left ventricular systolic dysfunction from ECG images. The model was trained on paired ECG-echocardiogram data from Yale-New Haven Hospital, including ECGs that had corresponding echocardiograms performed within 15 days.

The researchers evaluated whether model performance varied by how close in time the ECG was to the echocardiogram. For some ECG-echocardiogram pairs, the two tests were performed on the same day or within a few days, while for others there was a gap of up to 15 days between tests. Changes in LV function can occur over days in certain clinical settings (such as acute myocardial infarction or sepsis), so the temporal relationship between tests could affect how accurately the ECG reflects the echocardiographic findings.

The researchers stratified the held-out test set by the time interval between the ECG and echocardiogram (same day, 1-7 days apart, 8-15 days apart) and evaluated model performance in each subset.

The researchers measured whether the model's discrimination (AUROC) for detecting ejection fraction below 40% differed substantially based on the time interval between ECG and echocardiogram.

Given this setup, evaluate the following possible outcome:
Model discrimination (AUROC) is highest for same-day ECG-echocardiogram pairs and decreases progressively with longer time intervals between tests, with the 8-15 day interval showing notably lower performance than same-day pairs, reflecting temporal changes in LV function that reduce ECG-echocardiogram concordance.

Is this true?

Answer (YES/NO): NO